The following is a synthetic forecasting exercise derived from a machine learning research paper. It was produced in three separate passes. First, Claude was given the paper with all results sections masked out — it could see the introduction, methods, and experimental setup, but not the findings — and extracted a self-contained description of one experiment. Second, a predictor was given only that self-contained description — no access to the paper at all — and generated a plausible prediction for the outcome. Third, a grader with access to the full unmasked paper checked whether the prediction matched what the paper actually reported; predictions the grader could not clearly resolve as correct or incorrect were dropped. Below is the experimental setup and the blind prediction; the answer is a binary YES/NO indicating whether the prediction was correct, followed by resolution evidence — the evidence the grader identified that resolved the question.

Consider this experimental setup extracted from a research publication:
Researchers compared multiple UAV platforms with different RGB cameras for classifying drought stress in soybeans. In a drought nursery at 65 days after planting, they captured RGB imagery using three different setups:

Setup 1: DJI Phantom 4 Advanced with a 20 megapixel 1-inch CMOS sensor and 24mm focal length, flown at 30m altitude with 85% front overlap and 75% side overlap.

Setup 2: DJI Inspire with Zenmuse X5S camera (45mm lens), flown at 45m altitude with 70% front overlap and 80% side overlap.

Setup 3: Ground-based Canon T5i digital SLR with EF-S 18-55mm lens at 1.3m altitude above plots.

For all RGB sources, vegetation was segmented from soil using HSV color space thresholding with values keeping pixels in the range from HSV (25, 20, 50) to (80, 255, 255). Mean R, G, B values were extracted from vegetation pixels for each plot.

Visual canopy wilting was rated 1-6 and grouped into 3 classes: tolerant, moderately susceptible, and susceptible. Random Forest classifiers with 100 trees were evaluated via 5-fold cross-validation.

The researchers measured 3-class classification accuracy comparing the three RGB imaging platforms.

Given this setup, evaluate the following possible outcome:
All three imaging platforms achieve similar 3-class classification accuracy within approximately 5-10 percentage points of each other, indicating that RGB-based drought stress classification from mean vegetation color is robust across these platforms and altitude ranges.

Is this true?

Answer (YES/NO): NO